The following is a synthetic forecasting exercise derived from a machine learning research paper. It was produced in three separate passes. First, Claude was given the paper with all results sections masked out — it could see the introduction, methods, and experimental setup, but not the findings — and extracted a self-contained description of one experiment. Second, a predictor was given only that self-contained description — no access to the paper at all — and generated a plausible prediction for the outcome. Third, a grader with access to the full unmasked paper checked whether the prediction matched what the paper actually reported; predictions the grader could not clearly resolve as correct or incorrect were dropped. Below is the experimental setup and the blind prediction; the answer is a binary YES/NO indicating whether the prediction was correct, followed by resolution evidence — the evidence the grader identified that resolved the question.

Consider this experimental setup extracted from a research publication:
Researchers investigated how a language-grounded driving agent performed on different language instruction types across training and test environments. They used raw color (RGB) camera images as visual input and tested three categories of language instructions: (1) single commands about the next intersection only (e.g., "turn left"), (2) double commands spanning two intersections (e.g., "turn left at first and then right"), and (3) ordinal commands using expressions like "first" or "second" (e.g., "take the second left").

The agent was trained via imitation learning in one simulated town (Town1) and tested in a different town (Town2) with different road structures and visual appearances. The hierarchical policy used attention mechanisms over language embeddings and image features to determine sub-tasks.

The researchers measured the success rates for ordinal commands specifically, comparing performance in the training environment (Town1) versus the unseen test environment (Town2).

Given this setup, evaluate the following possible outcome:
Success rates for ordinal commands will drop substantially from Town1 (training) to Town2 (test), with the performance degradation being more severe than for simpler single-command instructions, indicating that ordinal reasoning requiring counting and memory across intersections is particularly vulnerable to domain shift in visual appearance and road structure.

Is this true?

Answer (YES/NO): YES